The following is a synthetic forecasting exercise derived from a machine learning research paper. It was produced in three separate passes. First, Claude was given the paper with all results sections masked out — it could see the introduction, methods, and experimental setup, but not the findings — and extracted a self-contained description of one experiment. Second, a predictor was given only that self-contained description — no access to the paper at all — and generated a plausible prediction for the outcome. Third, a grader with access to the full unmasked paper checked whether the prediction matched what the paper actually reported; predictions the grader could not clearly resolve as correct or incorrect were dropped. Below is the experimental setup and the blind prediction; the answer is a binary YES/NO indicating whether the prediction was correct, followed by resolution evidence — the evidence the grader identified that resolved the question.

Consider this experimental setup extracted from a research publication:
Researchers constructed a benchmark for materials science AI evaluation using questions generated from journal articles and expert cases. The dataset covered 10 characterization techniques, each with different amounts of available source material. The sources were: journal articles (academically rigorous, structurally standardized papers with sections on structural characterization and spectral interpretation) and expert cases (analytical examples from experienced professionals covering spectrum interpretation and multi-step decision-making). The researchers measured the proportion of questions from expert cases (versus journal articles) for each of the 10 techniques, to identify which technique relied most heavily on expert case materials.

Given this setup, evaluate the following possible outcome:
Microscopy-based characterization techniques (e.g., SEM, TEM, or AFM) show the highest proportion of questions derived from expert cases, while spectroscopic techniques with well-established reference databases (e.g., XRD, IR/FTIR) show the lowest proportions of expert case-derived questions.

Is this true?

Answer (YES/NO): NO